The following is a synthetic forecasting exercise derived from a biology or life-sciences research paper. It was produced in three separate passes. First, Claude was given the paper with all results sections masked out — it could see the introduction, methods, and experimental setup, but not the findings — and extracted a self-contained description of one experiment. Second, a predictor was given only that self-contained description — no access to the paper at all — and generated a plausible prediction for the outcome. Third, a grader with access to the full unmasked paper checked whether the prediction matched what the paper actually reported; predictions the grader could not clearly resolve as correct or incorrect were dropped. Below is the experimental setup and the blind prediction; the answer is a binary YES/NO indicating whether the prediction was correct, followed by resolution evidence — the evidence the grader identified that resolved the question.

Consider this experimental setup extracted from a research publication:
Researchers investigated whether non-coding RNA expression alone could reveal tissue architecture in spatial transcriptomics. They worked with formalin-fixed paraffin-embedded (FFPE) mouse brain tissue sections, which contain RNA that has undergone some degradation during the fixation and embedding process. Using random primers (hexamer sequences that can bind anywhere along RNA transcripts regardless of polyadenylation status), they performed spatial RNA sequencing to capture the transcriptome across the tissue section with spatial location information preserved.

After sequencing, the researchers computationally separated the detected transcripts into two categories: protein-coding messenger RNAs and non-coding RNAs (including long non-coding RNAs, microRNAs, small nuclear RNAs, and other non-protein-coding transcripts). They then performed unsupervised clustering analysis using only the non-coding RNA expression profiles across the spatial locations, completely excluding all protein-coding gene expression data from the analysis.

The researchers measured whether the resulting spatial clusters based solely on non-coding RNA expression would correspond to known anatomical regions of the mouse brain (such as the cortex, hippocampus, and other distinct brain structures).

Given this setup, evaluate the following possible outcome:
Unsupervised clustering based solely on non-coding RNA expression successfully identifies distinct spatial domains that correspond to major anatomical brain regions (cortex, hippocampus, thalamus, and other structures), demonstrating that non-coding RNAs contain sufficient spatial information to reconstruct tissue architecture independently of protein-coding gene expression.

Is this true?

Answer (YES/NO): YES